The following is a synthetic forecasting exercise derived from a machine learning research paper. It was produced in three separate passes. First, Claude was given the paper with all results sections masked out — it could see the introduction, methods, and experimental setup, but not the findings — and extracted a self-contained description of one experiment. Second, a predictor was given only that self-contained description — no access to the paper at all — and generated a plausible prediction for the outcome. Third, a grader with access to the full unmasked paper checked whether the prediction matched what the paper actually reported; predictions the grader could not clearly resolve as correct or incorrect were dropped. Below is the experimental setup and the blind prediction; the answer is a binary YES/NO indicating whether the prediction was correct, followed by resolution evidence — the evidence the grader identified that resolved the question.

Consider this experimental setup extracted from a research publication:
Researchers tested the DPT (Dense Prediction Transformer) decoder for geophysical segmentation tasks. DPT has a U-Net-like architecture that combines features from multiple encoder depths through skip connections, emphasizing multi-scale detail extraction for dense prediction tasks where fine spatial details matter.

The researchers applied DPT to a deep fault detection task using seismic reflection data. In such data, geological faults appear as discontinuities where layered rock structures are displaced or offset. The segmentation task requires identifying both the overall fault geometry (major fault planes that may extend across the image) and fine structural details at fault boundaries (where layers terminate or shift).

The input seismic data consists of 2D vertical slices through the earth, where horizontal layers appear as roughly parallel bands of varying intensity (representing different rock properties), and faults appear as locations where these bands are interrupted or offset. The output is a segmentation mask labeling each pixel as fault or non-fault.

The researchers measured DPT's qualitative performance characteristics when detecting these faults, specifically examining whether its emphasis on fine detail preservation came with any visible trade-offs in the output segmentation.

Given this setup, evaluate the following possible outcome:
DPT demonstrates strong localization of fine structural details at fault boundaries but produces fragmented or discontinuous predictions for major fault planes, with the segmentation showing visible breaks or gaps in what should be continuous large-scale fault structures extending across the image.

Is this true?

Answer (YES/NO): NO